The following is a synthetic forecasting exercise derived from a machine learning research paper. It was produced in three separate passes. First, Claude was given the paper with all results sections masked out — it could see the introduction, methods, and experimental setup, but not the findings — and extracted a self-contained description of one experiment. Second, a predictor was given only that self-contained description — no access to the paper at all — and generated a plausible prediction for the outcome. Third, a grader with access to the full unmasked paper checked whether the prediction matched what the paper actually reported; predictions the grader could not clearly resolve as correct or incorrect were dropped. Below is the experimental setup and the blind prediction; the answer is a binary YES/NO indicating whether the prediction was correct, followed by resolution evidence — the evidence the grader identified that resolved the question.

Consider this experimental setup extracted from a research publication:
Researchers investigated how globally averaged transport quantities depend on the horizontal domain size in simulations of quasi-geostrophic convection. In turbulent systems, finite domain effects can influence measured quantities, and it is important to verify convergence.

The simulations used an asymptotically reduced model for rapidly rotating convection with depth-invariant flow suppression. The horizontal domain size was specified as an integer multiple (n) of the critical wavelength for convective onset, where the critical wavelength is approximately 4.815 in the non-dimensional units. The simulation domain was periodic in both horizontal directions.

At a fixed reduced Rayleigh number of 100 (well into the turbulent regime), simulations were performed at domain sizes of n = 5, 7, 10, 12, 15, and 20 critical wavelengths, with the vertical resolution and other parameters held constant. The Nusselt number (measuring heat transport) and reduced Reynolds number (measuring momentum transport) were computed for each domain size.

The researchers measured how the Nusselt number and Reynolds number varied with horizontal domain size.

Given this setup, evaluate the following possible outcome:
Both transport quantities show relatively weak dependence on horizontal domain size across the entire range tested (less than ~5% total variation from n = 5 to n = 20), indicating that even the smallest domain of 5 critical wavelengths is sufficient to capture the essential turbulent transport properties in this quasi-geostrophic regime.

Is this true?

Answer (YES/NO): NO